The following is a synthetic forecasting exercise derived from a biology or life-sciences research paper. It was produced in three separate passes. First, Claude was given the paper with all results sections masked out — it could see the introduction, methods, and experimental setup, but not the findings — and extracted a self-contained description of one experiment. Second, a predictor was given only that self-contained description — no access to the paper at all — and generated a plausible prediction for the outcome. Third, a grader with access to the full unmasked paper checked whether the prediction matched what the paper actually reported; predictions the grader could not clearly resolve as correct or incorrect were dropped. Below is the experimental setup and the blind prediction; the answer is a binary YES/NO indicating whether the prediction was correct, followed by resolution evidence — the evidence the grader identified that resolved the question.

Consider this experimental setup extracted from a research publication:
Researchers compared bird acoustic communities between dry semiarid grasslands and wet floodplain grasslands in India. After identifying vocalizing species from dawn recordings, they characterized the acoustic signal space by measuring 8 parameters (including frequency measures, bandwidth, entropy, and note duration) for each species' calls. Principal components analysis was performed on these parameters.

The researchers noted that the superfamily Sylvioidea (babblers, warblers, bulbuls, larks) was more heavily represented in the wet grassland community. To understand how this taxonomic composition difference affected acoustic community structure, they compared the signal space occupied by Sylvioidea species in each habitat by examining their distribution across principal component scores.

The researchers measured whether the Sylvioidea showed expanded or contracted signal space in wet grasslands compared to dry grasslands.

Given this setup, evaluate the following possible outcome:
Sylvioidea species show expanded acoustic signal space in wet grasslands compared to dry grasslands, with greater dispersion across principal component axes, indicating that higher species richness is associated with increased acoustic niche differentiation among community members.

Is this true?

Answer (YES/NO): YES